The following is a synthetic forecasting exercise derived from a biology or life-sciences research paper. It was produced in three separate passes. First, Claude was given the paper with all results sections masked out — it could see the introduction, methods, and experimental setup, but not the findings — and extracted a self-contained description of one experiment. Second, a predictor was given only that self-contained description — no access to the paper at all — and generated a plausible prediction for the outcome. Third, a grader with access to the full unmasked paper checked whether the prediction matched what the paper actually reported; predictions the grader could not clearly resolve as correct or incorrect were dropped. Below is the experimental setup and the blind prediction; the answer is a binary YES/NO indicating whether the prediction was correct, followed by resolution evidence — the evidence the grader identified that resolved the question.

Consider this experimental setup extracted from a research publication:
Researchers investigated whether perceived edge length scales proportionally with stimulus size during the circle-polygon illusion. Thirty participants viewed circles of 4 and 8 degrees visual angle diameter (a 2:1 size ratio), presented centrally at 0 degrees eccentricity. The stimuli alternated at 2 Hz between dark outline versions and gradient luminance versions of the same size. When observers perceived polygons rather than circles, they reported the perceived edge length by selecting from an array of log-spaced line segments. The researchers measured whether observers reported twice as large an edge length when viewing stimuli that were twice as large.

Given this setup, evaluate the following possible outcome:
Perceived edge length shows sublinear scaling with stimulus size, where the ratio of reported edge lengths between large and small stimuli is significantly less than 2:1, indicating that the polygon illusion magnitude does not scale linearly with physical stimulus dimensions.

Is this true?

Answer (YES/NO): YES